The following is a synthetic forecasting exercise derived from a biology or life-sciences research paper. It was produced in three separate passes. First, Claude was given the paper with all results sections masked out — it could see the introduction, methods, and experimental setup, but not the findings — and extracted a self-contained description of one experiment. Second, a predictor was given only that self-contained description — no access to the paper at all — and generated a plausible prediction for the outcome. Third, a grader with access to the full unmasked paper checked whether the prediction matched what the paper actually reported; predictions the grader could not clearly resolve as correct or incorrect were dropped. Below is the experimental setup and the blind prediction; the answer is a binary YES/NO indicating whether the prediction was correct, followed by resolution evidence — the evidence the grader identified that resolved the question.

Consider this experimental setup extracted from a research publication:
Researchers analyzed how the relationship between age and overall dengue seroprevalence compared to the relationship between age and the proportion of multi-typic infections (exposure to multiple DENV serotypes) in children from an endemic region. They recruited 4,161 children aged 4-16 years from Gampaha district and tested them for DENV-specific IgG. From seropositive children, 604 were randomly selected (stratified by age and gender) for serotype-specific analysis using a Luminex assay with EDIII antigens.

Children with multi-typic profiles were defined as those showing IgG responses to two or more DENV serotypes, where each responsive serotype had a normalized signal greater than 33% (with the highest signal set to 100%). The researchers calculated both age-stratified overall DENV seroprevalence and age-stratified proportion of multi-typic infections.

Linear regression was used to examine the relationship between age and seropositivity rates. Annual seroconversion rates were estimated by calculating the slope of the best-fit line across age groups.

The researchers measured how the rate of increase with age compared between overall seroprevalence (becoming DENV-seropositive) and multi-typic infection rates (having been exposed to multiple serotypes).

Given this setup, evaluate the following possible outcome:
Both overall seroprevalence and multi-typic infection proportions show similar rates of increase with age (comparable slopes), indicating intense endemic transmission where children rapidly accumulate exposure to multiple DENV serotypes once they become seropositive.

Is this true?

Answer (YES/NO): NO